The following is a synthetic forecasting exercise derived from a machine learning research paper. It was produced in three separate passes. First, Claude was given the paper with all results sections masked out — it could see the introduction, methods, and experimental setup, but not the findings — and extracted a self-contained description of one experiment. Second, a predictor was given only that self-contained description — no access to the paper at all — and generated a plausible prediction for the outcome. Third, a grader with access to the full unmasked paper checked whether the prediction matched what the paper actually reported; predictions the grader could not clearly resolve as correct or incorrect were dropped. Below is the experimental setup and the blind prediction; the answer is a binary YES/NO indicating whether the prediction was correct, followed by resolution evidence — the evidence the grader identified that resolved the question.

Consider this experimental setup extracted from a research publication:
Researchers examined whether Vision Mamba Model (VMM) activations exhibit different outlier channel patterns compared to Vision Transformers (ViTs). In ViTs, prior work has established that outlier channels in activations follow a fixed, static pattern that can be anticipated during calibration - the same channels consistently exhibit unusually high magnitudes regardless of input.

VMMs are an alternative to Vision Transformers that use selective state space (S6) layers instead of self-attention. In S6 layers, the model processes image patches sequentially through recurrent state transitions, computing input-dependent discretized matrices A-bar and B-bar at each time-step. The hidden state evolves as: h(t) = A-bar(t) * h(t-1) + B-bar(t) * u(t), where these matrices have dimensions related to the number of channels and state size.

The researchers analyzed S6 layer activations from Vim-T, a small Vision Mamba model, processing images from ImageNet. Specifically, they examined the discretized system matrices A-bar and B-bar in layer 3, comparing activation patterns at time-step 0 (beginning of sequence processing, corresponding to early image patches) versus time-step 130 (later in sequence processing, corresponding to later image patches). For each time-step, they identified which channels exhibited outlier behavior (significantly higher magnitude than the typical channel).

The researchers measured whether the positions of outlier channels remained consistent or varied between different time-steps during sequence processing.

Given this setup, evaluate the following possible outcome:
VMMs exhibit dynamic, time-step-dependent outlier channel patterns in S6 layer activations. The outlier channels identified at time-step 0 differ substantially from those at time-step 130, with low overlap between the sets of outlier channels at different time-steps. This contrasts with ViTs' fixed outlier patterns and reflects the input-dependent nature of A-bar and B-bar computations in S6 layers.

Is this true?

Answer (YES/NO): YES